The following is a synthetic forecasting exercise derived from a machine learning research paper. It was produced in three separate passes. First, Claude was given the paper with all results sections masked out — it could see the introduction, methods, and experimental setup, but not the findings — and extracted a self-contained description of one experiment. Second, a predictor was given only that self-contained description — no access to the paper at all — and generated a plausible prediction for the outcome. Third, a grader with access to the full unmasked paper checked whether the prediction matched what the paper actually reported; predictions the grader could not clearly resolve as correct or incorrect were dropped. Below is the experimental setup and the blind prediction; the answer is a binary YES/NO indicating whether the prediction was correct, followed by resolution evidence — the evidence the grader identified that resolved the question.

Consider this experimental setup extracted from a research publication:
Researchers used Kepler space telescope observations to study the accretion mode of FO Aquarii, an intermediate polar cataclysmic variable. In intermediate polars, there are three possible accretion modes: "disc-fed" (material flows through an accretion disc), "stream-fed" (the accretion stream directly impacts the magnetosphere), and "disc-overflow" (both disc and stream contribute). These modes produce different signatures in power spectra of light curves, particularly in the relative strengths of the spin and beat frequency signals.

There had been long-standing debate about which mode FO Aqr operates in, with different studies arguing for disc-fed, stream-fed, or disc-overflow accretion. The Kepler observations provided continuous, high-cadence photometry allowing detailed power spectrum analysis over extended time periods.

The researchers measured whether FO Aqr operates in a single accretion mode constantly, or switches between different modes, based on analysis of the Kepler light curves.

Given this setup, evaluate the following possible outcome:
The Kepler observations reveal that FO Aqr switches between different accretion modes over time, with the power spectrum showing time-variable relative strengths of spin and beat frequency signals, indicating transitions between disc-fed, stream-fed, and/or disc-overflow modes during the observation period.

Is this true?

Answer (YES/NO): YES